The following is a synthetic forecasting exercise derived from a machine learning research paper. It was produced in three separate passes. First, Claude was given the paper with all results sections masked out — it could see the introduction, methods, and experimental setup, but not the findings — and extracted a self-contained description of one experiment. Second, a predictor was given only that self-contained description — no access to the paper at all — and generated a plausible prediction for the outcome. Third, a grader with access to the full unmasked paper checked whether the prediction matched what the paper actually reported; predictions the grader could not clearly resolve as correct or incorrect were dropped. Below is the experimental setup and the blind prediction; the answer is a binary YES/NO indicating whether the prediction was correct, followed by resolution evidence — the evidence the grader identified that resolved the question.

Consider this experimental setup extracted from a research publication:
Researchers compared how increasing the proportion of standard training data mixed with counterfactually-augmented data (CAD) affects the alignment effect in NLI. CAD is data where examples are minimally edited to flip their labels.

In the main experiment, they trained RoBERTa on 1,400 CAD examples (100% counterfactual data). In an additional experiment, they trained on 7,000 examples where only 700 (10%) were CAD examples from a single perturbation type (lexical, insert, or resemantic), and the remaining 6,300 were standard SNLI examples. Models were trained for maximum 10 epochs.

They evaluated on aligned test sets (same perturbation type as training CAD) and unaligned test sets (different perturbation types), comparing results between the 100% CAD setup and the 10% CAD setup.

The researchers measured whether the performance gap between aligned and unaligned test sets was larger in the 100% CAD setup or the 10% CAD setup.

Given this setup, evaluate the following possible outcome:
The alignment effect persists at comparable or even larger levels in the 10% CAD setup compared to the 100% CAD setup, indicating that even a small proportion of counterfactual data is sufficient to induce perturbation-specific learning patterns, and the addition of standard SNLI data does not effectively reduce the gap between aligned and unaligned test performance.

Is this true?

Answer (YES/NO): NO